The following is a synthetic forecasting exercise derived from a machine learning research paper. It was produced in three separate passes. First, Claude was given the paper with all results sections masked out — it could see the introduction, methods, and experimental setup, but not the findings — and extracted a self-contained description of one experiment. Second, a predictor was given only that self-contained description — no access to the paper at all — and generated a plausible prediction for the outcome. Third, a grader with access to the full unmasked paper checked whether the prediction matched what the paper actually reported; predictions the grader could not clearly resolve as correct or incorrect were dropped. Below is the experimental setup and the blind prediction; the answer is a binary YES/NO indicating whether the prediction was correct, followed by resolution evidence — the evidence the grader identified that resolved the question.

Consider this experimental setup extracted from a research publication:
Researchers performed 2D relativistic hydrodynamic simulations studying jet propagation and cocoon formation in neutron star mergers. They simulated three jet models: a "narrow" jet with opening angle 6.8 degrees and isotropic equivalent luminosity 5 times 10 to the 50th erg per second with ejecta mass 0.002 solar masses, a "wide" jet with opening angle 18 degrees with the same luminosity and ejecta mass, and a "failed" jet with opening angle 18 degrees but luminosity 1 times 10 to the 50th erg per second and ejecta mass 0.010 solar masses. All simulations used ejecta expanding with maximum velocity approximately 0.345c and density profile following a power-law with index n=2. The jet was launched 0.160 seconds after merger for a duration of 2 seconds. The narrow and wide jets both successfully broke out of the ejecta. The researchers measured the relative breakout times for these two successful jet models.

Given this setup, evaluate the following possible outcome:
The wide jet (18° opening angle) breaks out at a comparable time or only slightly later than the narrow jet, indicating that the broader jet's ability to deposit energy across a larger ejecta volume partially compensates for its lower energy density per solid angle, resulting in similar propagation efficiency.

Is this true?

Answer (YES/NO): NO